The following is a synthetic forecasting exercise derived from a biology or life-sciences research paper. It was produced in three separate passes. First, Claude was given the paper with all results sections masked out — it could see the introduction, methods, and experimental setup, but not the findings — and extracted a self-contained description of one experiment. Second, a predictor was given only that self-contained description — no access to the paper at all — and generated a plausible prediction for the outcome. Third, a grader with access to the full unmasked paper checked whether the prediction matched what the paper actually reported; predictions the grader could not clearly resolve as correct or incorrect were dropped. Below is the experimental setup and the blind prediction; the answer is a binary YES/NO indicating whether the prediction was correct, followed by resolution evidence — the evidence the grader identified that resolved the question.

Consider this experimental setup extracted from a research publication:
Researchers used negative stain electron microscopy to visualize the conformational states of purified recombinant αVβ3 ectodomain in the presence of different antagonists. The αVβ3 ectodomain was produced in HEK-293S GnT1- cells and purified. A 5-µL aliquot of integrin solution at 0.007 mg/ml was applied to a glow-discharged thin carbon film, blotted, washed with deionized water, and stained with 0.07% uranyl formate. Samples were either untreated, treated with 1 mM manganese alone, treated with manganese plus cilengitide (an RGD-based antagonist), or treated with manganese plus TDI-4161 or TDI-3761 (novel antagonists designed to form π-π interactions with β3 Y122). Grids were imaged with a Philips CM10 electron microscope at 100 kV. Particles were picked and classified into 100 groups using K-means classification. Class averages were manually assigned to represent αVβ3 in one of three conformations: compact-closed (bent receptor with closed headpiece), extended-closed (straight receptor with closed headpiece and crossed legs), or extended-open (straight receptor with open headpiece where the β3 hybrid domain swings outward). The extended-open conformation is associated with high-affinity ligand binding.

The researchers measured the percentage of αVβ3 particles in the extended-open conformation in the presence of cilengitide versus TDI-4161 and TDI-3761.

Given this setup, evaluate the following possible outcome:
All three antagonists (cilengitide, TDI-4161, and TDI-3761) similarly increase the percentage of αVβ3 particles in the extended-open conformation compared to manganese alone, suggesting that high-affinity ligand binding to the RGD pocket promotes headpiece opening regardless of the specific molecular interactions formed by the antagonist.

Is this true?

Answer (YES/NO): NO